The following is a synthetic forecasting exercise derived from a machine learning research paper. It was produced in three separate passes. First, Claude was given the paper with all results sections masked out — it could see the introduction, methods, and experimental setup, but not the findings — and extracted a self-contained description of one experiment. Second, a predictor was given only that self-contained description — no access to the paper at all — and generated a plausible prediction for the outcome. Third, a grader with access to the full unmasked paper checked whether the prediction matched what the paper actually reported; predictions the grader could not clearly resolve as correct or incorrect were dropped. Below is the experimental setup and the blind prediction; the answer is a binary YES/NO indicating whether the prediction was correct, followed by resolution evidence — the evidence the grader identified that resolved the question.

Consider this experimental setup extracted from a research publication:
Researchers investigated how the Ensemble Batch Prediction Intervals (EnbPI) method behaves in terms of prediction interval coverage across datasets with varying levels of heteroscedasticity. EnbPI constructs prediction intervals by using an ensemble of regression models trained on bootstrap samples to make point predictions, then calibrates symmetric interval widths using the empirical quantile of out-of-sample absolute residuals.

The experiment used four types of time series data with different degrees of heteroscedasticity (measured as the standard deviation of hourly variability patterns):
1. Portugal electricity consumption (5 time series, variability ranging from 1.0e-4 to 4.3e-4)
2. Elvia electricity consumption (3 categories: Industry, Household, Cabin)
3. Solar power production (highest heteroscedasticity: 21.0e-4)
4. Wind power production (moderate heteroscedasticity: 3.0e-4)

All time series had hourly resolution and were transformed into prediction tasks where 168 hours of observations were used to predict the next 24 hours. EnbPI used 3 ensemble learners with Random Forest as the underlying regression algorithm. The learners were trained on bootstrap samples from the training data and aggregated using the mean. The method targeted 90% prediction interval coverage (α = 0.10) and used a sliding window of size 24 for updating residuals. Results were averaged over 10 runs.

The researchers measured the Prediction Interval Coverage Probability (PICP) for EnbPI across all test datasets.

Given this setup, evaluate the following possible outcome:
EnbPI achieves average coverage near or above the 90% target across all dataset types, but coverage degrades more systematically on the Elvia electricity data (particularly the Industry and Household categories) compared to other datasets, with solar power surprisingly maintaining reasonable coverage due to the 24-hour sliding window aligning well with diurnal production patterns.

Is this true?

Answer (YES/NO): NO